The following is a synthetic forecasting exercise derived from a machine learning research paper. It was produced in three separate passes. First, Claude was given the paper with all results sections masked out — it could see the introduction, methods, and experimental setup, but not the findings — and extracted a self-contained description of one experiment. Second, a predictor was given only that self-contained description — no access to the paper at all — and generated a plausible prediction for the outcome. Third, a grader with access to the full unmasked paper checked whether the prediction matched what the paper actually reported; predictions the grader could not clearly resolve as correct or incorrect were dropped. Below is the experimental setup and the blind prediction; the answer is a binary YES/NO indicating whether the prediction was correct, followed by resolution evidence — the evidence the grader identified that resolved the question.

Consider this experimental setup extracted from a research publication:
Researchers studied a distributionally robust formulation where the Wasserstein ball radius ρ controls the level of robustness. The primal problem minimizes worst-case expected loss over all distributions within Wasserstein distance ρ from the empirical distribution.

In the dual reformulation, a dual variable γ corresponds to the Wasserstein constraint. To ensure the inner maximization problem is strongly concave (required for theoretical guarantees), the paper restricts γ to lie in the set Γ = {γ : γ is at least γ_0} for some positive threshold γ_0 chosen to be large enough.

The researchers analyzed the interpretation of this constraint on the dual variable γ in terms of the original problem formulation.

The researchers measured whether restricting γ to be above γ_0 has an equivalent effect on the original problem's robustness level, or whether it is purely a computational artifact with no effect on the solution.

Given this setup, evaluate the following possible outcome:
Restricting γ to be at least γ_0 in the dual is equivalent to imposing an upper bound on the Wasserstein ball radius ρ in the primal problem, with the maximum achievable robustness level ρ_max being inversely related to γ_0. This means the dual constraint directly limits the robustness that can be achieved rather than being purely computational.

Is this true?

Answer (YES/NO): NO